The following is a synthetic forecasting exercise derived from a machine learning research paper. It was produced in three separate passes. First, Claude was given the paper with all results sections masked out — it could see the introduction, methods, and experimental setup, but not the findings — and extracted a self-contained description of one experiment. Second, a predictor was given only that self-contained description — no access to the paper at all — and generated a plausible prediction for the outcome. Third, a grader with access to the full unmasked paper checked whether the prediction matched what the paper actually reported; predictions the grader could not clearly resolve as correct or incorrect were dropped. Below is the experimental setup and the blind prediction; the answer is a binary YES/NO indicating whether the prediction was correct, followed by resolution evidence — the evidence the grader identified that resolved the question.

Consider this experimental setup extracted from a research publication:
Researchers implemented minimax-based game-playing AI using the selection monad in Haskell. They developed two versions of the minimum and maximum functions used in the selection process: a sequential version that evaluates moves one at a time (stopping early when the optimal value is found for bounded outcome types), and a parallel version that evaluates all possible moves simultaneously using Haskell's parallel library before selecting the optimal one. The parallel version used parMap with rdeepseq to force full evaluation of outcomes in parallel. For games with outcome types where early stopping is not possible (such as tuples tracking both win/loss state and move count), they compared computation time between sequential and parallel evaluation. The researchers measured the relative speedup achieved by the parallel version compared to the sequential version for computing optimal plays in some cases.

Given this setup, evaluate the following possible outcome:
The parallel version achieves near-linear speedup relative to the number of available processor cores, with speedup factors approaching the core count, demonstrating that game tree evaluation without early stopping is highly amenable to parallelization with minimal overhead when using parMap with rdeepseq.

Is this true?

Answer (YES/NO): NO